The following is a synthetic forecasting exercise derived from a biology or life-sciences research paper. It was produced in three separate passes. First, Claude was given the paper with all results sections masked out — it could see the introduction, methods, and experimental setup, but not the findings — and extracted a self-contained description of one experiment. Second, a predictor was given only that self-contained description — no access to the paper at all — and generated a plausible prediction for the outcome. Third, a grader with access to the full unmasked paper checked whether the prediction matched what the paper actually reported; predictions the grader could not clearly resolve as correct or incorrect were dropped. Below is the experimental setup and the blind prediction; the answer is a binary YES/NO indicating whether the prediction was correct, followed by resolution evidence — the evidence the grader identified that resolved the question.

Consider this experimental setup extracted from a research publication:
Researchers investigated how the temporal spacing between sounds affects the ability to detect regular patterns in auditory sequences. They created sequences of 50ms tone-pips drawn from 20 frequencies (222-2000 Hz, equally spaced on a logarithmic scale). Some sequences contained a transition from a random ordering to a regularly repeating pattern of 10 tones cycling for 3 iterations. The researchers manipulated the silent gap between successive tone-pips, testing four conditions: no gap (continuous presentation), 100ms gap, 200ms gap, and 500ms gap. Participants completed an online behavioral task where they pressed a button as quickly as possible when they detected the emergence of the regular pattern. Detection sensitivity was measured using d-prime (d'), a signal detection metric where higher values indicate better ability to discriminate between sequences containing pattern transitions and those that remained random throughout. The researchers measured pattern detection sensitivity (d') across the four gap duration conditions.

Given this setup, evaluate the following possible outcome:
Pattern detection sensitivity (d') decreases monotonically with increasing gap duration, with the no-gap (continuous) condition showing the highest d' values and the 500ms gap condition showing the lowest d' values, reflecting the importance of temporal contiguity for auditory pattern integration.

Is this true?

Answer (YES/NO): NO